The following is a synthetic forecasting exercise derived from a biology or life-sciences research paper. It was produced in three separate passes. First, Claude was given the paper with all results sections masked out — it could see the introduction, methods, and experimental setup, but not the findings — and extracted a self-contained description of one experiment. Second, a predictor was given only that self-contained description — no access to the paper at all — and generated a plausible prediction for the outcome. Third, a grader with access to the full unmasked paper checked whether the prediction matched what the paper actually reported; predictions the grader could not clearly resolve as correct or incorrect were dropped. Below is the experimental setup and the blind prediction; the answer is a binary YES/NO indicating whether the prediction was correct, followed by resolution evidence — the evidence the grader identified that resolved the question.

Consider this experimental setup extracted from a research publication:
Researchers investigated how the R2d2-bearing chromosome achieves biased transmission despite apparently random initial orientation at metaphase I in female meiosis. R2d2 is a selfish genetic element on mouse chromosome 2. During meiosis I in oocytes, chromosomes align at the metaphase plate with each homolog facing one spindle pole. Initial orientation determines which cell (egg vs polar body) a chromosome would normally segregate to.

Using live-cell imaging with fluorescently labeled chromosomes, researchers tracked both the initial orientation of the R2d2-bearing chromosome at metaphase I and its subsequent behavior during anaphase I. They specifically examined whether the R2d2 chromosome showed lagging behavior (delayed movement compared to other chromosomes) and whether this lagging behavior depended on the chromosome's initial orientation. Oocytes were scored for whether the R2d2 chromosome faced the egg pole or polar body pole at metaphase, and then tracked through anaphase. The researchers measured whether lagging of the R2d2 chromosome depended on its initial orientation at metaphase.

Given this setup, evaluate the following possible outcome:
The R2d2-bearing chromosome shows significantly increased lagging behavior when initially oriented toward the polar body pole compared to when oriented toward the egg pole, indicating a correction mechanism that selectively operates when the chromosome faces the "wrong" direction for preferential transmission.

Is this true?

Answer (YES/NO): NO